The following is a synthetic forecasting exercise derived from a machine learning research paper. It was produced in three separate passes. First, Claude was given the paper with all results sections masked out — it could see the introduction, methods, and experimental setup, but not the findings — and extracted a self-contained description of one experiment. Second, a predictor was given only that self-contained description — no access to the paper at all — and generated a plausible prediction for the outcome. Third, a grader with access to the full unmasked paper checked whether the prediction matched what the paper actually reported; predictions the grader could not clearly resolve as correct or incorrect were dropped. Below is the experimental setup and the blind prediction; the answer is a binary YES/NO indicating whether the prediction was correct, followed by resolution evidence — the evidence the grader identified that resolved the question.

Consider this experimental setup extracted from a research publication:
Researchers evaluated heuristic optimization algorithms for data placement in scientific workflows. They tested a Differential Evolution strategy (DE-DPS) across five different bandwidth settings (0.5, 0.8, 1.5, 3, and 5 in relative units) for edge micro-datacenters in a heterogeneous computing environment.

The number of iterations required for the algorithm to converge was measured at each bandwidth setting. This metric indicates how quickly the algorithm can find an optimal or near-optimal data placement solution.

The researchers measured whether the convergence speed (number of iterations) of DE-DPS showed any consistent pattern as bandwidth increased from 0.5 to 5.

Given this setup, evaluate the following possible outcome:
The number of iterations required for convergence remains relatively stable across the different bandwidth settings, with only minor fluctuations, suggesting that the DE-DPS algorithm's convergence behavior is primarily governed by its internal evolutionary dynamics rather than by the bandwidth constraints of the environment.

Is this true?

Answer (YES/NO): YES